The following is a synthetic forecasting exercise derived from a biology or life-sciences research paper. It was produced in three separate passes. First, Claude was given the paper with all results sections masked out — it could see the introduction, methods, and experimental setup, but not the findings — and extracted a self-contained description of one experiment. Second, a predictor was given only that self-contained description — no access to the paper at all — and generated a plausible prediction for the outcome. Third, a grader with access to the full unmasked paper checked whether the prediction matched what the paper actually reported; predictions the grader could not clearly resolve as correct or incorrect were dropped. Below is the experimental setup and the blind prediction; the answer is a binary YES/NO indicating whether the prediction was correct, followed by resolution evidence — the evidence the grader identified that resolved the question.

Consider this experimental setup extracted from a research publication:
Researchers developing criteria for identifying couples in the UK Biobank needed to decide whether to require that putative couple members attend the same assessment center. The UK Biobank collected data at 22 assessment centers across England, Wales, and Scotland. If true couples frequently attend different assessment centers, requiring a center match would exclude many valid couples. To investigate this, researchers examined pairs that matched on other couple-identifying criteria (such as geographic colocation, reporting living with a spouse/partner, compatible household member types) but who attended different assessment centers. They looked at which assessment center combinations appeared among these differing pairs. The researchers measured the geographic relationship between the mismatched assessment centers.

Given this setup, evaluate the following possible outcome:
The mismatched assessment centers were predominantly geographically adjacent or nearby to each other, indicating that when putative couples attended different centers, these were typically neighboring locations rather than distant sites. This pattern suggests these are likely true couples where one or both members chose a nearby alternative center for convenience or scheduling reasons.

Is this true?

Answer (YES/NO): YES